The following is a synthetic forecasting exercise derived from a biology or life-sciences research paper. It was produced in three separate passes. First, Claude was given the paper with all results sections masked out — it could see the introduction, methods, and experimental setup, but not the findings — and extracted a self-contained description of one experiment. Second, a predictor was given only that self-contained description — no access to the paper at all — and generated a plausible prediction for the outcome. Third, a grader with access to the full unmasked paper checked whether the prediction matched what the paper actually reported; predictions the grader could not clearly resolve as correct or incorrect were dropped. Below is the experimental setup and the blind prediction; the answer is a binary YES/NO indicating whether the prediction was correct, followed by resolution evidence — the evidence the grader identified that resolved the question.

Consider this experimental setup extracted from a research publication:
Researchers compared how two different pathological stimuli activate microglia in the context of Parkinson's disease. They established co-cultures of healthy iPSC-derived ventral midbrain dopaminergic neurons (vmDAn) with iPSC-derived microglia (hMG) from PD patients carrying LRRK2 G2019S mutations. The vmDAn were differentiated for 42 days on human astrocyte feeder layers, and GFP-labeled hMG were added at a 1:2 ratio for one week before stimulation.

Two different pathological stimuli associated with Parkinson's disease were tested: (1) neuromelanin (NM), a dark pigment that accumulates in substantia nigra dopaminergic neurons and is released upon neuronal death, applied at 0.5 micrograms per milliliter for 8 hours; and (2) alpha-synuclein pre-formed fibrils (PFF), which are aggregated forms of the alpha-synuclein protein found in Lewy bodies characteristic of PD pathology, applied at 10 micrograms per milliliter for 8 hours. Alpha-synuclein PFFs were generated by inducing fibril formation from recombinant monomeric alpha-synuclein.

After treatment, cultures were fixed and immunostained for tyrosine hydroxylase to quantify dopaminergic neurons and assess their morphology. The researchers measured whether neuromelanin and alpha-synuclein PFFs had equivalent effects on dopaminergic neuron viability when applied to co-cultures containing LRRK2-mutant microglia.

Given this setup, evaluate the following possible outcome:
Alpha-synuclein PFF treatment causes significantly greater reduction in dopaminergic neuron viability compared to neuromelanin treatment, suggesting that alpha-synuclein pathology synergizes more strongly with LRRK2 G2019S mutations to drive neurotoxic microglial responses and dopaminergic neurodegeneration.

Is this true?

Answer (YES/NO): NO